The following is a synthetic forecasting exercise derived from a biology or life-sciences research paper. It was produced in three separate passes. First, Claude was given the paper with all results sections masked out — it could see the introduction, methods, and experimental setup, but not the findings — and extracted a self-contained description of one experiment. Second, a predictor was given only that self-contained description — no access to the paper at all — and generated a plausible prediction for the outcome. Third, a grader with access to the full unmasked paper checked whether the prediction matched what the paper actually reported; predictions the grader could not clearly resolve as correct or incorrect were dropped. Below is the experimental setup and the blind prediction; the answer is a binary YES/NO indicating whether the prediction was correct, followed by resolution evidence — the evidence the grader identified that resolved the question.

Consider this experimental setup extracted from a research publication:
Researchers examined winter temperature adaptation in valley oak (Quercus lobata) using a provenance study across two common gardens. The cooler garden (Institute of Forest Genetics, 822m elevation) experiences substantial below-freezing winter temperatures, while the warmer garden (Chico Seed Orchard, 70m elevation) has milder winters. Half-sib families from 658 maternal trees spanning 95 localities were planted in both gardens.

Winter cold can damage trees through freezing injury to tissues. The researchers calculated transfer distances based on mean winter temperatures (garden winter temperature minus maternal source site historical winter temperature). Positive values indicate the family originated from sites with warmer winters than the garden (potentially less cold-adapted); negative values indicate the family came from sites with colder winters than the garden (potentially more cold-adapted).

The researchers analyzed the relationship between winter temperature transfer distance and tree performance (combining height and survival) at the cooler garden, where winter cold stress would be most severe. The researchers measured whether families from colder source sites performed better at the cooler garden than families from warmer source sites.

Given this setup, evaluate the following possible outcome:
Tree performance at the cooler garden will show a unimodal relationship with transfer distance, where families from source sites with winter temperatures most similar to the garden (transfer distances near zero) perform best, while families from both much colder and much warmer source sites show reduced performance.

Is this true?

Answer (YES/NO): NO